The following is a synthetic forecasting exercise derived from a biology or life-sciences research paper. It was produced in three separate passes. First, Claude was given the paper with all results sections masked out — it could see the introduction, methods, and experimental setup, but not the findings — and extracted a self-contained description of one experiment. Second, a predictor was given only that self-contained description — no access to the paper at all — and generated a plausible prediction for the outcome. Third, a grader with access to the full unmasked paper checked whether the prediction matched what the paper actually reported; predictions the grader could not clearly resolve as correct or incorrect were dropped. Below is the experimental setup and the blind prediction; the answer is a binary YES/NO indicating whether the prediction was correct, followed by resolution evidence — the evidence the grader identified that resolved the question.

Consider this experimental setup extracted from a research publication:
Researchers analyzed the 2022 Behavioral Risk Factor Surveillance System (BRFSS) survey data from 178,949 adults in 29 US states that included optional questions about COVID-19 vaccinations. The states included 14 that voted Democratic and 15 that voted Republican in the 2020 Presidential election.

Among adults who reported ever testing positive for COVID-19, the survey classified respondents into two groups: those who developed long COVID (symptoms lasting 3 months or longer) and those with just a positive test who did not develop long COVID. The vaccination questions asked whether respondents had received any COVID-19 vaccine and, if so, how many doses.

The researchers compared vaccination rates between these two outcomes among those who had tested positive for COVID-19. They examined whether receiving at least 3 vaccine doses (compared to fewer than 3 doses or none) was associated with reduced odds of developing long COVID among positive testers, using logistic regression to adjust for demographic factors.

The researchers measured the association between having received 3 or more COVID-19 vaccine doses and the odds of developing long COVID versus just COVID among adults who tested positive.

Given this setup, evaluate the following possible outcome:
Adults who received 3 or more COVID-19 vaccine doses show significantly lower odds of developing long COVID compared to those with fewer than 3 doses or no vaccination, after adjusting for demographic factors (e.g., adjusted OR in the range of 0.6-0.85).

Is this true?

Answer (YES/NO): YES